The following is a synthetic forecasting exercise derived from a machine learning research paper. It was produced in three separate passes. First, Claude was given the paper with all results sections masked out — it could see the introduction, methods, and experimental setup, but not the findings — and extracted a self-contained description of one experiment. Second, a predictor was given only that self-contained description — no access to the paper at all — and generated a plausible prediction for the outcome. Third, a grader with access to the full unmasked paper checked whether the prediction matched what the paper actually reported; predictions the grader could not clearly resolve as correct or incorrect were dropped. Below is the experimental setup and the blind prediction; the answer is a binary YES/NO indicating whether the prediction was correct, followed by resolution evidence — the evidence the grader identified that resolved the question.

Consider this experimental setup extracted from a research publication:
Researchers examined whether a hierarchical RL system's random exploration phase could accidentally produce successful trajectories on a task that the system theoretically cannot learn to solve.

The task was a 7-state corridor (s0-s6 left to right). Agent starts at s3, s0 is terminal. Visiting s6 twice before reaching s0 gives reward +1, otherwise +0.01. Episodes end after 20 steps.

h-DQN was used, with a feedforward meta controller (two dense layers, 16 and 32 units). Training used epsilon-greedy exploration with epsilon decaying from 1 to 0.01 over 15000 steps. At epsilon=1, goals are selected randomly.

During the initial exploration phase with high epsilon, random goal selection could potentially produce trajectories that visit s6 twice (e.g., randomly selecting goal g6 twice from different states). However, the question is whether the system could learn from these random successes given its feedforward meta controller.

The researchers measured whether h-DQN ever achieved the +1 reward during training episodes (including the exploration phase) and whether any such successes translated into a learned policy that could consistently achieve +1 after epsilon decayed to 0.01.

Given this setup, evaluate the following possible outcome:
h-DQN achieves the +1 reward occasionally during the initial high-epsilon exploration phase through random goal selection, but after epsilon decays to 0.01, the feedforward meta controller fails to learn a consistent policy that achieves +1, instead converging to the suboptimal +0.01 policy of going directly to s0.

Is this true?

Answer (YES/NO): NO